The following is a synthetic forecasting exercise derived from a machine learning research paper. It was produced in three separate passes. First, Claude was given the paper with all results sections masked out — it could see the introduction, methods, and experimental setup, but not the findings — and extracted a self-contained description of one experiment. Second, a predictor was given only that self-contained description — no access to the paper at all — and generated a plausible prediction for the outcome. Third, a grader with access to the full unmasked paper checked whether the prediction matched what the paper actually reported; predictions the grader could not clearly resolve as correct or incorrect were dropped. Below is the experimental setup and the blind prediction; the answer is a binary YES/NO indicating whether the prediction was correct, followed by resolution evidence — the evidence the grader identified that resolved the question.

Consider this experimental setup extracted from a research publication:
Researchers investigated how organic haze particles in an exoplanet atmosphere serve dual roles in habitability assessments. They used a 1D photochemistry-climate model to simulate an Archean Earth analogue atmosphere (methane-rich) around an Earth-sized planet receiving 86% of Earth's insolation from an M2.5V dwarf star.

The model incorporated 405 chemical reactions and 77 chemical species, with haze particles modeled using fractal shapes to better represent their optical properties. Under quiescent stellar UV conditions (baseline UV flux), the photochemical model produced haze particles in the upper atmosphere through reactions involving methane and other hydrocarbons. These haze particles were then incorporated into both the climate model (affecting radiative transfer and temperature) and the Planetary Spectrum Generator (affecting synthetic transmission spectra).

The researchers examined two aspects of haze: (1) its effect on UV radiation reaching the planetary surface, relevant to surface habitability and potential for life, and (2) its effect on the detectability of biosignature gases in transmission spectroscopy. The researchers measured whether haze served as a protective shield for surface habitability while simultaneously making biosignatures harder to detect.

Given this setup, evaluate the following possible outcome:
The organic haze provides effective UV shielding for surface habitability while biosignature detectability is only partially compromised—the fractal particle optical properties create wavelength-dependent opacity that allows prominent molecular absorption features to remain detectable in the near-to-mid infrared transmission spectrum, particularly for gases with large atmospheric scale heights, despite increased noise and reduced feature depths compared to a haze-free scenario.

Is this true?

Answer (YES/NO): NO